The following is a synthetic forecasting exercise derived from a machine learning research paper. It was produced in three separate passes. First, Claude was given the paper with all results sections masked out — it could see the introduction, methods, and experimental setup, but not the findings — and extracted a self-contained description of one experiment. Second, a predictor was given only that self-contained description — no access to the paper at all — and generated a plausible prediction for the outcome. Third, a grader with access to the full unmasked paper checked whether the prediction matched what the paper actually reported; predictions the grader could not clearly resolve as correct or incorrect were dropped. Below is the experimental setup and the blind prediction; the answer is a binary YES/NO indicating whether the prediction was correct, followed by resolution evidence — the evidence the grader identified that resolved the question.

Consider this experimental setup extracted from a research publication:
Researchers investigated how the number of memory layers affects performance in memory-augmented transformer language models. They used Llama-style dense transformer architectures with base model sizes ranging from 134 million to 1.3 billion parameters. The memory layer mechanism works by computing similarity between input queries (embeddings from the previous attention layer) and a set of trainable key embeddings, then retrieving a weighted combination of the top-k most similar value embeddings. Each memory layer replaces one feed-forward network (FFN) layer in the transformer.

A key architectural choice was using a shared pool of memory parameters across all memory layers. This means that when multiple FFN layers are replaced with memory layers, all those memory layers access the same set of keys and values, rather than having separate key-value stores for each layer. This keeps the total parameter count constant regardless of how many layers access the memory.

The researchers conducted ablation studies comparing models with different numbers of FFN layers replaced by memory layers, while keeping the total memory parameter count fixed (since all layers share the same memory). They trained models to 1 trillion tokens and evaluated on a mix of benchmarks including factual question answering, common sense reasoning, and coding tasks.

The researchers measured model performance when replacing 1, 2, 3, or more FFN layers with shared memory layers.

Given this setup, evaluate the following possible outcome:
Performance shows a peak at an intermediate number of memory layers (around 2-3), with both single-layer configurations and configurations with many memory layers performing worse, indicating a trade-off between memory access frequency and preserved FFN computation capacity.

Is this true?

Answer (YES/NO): YES